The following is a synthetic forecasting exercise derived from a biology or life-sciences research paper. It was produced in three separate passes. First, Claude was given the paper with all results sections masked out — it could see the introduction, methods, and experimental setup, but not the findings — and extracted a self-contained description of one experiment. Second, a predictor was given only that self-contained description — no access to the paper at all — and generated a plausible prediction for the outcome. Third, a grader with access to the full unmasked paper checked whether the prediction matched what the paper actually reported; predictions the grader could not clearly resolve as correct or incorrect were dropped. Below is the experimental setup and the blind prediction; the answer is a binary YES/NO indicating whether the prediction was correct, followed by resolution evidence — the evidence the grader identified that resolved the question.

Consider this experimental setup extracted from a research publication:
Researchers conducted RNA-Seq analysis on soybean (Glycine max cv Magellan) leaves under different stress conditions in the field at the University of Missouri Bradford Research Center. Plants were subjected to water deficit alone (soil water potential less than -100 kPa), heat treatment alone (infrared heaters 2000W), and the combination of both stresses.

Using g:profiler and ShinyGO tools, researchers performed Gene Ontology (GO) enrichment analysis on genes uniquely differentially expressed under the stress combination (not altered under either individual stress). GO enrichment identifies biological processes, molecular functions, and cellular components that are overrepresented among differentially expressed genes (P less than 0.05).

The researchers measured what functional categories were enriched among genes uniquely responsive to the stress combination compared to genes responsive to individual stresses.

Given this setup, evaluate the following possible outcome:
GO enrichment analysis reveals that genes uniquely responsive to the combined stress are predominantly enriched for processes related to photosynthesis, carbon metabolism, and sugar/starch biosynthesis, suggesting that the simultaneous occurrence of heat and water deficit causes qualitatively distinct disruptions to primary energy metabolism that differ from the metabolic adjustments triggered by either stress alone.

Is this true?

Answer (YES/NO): NO